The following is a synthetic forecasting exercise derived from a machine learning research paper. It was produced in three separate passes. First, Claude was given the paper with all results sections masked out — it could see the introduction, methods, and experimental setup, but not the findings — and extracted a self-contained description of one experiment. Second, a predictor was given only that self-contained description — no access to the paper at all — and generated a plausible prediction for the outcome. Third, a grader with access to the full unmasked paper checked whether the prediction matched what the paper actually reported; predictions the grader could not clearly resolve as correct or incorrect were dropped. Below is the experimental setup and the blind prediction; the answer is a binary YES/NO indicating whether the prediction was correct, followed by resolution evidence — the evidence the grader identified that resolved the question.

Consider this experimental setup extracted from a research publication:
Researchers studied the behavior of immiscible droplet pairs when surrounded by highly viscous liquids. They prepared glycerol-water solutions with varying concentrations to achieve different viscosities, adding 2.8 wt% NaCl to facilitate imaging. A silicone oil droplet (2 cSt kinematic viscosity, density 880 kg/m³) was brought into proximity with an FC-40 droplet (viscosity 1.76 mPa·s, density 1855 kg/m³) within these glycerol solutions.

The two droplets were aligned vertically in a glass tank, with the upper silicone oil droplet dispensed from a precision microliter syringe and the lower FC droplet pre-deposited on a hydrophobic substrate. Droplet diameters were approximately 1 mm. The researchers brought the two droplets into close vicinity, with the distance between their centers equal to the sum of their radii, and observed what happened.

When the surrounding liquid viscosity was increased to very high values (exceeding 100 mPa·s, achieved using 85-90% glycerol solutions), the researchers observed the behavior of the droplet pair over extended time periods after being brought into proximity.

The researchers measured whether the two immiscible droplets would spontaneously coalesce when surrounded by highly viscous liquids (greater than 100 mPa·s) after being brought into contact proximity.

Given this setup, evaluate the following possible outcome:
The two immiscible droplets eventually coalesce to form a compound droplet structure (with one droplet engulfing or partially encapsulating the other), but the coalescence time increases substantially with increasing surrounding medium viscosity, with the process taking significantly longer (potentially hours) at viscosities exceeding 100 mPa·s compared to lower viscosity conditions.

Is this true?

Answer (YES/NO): NO